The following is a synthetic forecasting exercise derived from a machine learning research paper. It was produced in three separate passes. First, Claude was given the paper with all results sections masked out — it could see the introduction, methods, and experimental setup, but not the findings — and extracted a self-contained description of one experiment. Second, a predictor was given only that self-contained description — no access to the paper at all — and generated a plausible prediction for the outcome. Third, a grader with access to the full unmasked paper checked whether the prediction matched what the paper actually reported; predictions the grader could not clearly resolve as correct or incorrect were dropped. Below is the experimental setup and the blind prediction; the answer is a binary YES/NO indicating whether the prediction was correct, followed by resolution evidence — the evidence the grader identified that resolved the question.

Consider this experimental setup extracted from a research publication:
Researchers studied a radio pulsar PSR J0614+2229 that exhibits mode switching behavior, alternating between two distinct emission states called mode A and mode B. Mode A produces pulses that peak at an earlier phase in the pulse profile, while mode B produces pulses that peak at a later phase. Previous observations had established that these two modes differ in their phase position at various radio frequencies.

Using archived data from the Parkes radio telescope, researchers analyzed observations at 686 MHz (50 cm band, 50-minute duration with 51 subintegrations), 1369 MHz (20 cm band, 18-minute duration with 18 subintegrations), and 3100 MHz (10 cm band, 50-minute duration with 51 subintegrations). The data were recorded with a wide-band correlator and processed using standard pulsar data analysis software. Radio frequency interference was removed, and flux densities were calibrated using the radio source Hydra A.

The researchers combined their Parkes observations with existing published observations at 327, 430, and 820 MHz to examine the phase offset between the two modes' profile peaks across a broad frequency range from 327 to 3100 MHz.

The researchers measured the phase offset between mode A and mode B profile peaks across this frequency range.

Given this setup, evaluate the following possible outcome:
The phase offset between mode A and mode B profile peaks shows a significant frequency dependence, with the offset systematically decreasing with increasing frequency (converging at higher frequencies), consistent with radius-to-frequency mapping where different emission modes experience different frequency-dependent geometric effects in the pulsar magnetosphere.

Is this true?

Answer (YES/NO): NO